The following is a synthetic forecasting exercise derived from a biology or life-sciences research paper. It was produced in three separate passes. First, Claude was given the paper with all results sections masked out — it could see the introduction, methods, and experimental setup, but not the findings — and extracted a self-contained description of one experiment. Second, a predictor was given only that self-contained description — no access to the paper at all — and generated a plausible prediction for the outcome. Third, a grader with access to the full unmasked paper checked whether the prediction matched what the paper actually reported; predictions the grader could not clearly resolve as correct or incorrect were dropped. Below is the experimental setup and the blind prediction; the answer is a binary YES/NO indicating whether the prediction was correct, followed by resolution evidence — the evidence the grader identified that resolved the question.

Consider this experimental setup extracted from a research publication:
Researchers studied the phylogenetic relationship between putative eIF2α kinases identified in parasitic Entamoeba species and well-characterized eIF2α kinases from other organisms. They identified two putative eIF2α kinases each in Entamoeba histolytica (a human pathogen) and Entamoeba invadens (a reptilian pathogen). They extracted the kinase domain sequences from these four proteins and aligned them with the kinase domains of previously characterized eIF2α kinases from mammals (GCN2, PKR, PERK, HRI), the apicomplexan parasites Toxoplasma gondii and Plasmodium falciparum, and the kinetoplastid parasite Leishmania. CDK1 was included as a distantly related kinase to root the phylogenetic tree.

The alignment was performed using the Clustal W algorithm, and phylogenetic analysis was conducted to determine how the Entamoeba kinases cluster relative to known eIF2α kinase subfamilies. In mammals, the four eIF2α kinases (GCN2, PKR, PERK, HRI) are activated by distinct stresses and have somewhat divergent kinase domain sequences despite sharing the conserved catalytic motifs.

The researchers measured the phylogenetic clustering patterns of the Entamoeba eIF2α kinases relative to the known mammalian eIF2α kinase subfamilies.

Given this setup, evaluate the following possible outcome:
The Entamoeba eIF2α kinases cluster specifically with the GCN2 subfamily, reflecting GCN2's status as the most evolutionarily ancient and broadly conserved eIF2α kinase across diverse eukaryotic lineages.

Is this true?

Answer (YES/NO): NO